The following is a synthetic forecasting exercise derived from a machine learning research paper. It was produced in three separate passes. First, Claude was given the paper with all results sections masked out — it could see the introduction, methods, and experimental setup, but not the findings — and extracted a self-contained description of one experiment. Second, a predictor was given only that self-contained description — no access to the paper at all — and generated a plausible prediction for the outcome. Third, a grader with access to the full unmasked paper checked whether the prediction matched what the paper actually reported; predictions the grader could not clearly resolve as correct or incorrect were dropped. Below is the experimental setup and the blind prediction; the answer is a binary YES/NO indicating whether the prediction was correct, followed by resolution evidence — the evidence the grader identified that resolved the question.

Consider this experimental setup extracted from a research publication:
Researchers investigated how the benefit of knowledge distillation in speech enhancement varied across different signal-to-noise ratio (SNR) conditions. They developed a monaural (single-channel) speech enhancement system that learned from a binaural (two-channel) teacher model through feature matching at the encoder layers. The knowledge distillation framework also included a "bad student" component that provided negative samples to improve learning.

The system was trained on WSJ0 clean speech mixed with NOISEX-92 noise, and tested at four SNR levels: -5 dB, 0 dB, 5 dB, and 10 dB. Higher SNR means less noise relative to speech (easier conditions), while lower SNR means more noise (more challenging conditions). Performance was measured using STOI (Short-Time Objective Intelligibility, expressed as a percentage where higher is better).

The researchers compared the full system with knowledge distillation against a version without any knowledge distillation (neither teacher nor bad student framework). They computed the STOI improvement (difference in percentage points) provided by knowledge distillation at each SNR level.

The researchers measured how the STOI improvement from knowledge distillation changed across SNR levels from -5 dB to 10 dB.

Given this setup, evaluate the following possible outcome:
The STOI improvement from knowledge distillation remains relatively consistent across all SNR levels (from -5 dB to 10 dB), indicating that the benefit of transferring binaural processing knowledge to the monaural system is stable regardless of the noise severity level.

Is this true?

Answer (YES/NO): NO